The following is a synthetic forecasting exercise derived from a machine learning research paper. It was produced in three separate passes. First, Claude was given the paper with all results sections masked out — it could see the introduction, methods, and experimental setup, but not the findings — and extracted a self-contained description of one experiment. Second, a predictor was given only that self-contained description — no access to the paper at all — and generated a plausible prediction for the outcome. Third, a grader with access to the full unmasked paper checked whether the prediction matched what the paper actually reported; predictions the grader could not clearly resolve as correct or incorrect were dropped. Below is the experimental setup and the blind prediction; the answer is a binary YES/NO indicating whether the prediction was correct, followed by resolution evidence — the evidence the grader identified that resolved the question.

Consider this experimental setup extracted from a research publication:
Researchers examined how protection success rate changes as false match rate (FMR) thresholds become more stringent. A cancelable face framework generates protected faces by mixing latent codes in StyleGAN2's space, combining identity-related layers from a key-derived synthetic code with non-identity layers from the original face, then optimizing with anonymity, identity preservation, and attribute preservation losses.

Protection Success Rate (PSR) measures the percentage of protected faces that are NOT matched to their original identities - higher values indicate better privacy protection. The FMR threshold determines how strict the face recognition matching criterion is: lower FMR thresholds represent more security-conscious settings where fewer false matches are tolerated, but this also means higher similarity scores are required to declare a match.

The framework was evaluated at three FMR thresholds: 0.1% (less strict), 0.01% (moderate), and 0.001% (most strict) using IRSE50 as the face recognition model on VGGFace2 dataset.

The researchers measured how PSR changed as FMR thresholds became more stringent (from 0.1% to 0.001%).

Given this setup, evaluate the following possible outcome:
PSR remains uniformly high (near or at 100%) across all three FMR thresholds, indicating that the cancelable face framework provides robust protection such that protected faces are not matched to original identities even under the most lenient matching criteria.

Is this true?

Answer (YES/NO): NO